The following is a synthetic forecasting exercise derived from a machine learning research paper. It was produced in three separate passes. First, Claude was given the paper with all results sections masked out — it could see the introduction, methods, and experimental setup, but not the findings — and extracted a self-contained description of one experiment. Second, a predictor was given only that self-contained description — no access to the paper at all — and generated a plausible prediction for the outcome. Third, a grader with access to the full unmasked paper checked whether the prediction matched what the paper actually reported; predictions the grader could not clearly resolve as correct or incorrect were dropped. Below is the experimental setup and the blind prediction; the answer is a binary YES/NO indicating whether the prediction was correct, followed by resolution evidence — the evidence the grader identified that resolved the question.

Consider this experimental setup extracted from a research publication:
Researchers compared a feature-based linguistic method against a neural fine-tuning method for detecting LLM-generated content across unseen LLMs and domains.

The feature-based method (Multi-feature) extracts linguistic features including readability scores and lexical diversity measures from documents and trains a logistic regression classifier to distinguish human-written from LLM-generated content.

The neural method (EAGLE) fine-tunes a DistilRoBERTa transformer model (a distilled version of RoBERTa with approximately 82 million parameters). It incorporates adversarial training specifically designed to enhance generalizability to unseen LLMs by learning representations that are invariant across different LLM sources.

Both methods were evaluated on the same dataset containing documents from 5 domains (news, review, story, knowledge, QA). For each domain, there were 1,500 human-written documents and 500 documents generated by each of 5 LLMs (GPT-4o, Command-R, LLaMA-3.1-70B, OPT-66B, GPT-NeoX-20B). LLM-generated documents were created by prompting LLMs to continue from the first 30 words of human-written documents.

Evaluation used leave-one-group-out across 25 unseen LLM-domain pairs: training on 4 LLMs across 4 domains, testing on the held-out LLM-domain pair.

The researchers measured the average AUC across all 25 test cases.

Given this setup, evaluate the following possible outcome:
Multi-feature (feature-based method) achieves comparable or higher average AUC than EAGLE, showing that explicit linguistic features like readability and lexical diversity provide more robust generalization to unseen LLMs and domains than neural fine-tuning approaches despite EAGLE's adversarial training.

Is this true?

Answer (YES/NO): NO